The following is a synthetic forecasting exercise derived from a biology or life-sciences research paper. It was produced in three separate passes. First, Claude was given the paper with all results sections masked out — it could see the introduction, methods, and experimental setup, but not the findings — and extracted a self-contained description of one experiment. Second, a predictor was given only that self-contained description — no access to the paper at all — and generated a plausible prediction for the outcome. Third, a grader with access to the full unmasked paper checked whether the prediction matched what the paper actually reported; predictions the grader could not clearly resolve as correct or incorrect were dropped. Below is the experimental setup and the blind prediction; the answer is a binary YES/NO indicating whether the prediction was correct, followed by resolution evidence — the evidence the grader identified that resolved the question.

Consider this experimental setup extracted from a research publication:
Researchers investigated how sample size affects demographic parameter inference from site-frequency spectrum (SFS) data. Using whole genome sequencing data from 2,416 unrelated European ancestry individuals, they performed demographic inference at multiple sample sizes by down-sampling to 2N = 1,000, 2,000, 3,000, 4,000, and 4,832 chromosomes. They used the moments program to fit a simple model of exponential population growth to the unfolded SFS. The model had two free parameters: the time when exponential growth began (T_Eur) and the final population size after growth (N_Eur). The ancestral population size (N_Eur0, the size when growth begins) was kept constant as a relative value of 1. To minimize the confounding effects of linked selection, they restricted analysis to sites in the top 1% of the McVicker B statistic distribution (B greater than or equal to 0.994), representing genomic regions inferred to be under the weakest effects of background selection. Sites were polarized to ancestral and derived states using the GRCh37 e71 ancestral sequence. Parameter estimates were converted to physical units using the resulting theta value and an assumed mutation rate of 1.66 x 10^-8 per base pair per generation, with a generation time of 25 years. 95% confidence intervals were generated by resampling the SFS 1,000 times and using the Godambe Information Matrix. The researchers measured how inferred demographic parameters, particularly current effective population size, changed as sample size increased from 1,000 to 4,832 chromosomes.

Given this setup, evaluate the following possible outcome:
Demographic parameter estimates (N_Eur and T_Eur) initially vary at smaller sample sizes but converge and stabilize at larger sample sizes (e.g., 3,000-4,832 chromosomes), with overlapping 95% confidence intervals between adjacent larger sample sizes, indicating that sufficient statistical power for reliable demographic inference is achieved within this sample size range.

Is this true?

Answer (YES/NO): NO